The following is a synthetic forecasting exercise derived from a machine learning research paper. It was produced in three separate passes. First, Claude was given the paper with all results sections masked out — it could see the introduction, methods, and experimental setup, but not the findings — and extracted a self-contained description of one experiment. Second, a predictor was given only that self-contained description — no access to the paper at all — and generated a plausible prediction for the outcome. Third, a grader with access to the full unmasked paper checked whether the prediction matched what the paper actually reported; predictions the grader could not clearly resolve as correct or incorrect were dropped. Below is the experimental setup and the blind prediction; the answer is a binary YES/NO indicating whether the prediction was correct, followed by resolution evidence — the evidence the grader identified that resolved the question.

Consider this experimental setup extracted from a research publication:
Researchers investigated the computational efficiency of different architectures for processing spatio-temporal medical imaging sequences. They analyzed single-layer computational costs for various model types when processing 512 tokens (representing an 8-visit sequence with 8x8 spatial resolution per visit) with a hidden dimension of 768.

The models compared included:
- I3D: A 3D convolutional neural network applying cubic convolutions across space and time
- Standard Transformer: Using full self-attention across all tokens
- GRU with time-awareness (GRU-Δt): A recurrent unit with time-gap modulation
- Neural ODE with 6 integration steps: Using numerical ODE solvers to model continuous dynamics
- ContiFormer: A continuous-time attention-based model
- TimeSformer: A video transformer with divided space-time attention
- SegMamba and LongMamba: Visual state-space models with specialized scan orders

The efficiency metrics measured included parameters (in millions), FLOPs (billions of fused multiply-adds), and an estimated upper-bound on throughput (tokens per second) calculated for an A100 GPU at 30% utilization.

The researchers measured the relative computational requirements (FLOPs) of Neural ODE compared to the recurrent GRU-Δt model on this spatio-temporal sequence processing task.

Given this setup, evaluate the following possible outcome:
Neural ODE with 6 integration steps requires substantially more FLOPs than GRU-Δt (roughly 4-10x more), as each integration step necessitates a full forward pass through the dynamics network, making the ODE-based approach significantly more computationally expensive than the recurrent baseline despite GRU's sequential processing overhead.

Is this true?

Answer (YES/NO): YES